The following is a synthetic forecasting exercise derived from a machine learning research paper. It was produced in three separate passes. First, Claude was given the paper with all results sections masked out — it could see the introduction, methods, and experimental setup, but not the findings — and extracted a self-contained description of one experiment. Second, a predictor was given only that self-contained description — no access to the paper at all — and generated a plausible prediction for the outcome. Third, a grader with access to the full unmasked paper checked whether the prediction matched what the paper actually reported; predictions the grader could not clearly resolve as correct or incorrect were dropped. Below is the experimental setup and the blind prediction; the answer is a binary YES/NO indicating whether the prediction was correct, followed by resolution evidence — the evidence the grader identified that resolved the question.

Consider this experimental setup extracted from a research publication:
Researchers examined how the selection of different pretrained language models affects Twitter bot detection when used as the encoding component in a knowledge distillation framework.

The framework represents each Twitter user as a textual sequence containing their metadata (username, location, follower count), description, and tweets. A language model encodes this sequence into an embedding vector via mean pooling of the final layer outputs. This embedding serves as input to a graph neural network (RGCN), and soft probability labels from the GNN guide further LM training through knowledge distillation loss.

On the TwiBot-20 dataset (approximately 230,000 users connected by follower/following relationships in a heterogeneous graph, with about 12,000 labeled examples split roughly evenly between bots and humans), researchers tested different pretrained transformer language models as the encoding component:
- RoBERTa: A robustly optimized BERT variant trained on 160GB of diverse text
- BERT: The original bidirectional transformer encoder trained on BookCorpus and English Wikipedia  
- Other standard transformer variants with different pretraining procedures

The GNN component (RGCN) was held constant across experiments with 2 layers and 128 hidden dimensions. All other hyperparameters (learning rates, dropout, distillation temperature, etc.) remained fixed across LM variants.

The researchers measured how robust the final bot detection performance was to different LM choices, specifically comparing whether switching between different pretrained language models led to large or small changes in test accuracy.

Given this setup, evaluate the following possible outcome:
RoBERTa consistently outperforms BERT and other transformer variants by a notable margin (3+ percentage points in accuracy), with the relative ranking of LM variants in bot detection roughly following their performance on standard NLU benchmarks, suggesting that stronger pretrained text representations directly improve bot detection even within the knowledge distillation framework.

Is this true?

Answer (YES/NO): NO